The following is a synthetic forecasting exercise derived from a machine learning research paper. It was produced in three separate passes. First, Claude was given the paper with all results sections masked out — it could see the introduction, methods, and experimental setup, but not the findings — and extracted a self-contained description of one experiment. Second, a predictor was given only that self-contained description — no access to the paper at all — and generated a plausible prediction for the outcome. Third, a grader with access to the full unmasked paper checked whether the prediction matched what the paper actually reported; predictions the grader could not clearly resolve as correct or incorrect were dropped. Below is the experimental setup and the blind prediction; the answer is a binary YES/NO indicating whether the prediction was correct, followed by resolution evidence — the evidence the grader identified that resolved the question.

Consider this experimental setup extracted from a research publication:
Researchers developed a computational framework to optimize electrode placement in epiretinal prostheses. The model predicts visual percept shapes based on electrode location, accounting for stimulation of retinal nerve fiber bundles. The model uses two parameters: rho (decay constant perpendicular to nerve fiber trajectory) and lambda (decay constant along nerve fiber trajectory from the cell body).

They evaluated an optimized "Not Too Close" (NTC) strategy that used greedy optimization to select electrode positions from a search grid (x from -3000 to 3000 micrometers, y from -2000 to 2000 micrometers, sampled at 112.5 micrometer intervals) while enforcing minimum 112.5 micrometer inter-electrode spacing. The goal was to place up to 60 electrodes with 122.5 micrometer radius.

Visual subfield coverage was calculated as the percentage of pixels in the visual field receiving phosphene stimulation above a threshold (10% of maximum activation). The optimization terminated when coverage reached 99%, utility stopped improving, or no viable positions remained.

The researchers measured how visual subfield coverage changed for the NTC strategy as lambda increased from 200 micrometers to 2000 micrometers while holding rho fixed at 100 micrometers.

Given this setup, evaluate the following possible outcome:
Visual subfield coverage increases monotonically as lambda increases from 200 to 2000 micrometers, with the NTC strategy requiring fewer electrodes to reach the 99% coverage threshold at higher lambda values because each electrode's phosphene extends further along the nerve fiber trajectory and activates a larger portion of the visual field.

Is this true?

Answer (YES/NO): NO